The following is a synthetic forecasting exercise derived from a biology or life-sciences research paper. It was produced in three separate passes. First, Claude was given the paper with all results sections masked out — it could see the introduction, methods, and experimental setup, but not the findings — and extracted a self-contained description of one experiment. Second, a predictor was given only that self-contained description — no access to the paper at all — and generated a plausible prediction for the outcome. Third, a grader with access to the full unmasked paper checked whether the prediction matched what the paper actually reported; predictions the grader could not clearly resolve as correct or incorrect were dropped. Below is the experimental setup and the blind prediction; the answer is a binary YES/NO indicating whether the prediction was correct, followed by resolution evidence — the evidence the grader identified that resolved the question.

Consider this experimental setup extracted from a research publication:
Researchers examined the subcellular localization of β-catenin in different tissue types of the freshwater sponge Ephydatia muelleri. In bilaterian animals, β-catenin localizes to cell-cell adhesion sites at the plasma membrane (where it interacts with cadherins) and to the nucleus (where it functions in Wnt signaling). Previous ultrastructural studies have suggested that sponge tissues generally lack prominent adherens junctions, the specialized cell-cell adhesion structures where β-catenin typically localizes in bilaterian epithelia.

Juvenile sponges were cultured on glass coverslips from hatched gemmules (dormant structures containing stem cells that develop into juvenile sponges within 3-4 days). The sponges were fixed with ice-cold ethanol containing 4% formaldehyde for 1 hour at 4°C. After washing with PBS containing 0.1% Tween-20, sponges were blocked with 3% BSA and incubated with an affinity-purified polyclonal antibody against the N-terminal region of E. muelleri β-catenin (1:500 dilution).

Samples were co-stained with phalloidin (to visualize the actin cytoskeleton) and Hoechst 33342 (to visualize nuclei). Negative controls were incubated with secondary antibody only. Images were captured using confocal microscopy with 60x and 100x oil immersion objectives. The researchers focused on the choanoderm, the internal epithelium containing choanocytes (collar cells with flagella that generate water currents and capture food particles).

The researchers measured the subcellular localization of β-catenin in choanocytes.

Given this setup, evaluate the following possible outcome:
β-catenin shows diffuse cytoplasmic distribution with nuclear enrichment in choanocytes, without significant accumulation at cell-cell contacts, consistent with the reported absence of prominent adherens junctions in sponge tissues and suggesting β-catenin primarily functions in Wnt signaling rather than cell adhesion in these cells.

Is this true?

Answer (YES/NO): NO